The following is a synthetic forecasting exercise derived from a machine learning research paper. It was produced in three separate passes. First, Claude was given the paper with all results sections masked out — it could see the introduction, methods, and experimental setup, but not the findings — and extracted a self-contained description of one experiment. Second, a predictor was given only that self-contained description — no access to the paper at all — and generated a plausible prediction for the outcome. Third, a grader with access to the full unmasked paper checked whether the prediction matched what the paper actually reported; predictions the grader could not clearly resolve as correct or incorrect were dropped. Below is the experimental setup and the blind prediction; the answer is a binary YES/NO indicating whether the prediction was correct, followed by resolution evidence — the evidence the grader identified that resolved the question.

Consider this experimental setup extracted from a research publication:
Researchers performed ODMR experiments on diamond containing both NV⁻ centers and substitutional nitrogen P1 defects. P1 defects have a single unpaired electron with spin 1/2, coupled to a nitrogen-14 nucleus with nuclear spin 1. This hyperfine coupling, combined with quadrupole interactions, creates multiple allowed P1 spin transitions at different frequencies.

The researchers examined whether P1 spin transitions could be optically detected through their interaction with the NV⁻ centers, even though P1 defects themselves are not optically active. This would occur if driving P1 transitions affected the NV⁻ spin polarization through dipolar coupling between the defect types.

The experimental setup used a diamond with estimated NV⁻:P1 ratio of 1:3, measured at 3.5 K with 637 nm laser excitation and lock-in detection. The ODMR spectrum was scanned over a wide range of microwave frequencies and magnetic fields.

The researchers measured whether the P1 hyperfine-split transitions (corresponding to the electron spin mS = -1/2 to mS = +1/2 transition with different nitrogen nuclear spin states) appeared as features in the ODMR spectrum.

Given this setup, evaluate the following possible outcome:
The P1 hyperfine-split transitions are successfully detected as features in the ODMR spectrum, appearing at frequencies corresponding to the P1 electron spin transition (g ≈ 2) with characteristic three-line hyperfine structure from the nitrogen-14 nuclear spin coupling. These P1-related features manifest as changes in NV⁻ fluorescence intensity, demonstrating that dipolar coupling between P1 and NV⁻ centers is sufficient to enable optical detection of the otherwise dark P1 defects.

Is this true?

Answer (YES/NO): NO